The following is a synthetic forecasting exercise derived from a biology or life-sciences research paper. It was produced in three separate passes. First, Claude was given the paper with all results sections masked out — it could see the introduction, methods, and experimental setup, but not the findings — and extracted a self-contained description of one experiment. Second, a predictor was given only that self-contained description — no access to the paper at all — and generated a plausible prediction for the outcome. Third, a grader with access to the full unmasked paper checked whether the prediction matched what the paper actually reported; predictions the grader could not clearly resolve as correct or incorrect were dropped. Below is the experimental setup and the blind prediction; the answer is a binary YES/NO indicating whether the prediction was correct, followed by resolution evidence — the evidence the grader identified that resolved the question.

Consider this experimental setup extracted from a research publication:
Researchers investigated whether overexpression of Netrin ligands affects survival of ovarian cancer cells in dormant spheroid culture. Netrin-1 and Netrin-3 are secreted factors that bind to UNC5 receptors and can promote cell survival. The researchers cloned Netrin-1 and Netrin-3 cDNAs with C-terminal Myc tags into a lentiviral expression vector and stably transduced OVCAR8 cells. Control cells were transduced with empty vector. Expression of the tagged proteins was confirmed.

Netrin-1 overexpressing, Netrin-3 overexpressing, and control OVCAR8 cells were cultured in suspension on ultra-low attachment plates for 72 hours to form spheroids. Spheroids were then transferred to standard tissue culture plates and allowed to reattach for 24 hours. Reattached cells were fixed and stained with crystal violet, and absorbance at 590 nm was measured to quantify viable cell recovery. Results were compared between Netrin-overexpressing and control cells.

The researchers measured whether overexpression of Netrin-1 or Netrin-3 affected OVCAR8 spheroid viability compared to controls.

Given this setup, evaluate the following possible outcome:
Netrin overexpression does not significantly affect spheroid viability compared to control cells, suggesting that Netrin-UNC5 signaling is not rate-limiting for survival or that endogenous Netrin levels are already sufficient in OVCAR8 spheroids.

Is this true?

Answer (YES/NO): NO